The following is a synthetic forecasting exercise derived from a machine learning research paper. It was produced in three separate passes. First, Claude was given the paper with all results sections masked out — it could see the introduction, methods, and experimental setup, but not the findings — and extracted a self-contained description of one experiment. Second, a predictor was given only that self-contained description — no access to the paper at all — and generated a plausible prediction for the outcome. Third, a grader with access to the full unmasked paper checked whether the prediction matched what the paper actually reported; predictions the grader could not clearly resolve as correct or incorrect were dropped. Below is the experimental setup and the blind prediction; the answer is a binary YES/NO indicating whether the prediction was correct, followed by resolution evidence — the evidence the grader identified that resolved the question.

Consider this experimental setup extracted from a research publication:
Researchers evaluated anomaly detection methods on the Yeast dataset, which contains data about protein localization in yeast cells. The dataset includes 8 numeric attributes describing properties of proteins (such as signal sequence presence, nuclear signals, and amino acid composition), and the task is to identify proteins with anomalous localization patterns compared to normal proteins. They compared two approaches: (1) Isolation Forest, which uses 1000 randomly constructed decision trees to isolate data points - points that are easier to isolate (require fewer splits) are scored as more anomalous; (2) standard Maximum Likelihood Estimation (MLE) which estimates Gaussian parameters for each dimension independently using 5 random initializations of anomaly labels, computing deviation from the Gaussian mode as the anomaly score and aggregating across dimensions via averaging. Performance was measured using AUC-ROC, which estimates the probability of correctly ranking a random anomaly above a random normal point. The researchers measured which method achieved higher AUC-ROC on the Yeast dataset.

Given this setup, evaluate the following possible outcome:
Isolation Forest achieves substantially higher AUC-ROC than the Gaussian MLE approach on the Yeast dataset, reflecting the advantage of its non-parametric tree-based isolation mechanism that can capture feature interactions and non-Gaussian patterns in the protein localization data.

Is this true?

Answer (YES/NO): NO